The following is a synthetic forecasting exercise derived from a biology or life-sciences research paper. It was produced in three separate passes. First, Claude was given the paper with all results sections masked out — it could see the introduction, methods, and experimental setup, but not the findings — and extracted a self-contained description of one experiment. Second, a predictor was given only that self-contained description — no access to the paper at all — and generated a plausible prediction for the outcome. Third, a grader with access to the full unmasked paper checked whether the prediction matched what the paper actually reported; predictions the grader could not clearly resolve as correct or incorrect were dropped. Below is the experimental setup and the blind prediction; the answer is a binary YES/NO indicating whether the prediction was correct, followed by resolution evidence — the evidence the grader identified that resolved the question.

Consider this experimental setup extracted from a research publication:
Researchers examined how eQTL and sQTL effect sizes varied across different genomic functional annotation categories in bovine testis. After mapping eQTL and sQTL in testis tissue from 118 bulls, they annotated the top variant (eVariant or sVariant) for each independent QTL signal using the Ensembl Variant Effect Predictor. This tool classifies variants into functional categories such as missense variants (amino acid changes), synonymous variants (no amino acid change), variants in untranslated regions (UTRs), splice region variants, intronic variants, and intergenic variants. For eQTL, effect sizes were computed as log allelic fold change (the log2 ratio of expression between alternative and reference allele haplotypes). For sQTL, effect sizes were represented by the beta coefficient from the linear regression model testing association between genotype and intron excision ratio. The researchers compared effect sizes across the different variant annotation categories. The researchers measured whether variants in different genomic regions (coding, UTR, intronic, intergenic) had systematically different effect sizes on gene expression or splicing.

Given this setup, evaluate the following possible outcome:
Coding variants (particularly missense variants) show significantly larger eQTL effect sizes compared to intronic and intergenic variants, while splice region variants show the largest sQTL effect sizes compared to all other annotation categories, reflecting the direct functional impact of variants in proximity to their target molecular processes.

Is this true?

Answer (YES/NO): NO